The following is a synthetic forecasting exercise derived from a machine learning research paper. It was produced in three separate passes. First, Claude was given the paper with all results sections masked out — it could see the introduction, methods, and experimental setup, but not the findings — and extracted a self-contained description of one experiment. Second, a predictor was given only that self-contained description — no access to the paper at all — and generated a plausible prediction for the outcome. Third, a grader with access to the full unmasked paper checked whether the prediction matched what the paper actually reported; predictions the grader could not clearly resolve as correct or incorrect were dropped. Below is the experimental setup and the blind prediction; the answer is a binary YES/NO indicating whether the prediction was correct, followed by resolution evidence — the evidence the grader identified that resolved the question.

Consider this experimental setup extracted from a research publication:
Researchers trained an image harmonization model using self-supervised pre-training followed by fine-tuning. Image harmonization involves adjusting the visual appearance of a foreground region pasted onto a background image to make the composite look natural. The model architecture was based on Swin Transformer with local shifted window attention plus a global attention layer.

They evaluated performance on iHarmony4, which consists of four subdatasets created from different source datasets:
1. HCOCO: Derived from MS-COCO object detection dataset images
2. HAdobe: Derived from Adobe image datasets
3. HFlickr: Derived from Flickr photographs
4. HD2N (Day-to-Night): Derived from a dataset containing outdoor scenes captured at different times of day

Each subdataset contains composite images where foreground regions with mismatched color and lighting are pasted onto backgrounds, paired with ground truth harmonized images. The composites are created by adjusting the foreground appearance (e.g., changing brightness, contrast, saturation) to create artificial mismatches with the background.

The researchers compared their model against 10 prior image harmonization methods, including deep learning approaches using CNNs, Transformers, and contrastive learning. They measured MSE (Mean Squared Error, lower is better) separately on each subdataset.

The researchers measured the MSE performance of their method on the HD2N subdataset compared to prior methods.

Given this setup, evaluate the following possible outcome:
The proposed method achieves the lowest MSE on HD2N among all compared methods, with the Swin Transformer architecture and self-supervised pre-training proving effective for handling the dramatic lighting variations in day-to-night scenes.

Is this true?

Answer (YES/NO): NO